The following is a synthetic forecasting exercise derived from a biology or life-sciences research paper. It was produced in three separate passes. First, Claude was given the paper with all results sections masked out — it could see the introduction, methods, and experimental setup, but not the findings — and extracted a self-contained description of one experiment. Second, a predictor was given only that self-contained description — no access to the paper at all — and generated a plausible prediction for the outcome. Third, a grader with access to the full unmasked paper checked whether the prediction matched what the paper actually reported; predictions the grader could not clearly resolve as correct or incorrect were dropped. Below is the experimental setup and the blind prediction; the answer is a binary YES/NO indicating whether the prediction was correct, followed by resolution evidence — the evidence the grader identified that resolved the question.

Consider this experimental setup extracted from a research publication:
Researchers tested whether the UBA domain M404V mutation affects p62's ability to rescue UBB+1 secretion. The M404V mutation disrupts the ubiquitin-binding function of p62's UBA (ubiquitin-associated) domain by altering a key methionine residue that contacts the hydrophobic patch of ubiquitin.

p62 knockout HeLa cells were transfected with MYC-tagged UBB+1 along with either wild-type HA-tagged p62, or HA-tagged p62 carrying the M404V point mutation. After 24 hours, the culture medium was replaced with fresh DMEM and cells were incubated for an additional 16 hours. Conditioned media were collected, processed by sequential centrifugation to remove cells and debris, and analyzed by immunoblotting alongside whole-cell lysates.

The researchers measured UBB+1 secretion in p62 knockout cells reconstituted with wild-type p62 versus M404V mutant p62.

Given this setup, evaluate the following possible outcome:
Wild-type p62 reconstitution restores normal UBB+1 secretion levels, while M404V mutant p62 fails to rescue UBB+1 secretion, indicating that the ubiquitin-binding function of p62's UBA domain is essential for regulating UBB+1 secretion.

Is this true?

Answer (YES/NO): YES